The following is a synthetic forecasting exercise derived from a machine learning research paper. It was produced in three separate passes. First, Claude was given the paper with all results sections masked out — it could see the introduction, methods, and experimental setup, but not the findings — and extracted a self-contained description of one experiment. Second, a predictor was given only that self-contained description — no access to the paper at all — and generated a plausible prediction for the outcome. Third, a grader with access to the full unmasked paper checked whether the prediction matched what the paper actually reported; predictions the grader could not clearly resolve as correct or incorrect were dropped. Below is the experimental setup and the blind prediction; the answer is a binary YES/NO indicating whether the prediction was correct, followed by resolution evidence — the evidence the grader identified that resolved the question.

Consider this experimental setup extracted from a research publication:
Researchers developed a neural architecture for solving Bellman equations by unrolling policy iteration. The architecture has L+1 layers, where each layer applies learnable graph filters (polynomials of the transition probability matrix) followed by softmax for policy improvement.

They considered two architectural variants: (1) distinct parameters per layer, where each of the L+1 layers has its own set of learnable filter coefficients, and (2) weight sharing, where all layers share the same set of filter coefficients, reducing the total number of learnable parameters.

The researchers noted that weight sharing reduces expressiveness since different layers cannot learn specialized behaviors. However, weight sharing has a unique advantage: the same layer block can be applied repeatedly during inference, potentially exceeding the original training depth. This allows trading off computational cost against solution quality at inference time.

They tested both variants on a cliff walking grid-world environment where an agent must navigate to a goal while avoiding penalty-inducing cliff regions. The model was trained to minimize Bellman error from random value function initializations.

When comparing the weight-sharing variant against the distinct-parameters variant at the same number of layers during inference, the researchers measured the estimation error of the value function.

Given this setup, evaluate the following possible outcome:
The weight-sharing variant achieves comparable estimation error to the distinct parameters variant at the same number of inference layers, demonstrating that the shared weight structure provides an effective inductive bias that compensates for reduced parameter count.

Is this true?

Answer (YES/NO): NO